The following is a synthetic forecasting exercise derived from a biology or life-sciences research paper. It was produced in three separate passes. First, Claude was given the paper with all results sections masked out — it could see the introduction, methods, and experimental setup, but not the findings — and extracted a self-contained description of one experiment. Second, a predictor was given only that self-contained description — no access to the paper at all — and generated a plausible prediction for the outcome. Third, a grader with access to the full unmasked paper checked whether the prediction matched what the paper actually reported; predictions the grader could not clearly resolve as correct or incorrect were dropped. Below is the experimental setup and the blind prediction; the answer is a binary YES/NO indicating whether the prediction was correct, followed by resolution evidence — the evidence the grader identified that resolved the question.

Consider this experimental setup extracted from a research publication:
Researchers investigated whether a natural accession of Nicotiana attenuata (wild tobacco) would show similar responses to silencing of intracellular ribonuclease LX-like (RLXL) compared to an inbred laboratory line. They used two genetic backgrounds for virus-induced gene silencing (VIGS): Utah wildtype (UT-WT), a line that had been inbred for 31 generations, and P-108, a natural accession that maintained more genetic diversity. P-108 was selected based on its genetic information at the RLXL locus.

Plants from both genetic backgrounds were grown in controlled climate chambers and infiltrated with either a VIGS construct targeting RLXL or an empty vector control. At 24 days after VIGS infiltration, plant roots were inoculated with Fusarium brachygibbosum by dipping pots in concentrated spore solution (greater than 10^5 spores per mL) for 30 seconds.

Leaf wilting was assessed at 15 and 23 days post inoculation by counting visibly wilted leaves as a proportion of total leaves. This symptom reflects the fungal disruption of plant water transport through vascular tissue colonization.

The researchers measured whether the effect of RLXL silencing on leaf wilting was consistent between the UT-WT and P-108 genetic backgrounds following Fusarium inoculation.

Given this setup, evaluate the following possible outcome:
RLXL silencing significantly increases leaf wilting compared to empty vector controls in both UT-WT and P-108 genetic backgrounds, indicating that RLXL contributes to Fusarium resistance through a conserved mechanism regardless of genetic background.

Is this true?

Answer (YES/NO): NO